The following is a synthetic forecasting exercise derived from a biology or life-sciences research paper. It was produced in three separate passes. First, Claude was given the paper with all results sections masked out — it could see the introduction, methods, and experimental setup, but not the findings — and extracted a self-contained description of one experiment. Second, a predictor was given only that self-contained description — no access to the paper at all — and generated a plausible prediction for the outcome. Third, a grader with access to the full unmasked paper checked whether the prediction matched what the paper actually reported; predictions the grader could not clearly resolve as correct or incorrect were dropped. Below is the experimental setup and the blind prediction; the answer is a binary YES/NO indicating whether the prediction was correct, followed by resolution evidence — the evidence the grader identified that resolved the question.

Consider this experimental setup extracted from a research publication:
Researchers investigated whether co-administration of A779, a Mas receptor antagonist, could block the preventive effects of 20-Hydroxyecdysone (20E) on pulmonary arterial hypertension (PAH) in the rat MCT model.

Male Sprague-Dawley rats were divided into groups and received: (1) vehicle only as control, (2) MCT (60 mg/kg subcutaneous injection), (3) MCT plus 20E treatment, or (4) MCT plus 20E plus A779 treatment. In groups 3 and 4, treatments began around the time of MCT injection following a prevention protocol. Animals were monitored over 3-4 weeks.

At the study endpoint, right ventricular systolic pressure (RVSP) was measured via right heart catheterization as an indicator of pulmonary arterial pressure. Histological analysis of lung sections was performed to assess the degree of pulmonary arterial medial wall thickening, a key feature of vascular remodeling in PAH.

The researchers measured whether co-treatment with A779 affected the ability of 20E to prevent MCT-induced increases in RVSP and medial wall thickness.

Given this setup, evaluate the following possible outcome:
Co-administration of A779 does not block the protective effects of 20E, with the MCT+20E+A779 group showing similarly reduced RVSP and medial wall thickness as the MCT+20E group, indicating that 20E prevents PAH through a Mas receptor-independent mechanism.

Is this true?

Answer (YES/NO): NO